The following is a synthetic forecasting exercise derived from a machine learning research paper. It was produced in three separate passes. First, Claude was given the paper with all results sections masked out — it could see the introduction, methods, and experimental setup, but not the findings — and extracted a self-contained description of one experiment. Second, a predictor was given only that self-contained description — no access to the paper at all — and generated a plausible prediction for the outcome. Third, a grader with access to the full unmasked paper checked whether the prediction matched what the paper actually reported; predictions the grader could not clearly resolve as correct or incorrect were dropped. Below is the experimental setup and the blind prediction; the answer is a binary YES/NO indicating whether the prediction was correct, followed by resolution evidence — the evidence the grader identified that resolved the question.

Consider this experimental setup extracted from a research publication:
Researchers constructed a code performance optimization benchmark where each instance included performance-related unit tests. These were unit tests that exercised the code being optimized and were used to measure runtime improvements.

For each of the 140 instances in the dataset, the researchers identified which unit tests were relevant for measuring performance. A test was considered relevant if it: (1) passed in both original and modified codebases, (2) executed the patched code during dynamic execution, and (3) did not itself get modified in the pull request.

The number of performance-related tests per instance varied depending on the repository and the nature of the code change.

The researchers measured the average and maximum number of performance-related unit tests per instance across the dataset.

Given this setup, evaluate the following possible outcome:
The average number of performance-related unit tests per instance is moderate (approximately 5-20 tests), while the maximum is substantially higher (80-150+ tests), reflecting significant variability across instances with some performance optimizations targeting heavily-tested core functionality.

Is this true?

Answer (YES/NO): NO